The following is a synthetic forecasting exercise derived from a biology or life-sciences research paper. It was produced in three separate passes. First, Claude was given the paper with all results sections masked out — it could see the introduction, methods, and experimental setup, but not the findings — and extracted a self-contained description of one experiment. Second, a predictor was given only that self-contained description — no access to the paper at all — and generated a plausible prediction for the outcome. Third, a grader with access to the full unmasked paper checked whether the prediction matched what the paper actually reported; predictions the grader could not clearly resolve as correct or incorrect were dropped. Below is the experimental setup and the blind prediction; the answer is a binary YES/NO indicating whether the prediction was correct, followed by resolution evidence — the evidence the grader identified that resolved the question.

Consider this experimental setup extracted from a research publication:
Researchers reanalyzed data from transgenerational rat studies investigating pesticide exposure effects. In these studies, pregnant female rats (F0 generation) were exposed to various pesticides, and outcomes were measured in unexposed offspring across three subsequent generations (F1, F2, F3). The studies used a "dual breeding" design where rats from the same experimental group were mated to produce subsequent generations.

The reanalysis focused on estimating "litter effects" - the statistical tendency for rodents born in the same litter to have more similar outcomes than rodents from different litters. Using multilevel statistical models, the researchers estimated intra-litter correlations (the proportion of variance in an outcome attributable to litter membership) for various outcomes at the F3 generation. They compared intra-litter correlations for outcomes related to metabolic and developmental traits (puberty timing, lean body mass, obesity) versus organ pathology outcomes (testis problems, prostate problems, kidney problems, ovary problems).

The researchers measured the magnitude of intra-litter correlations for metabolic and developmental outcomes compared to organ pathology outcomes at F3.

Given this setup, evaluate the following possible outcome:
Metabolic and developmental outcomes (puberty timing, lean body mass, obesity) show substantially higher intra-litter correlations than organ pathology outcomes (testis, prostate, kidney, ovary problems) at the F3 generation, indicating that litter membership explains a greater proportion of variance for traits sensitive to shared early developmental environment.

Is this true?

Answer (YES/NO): YES